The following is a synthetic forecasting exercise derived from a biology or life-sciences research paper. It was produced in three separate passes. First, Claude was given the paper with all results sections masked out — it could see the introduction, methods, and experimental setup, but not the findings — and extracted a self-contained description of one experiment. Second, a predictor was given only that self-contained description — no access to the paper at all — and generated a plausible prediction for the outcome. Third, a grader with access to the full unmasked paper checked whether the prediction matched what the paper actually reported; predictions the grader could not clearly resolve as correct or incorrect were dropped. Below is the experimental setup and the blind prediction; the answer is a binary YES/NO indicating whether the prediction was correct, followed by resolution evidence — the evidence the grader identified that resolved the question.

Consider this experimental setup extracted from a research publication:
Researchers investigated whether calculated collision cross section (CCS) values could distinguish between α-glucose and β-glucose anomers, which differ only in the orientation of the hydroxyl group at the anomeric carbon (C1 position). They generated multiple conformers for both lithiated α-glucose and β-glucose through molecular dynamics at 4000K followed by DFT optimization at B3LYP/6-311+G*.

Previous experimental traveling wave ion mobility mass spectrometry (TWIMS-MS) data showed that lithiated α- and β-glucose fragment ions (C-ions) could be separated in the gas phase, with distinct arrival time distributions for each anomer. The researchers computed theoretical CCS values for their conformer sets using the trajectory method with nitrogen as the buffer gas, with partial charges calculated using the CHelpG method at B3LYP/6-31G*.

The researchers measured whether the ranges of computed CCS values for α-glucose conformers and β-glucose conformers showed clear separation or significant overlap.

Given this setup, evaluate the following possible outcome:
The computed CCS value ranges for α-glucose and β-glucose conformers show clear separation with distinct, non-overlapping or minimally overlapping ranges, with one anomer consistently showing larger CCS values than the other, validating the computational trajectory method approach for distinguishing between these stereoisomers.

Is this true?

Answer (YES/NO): NO